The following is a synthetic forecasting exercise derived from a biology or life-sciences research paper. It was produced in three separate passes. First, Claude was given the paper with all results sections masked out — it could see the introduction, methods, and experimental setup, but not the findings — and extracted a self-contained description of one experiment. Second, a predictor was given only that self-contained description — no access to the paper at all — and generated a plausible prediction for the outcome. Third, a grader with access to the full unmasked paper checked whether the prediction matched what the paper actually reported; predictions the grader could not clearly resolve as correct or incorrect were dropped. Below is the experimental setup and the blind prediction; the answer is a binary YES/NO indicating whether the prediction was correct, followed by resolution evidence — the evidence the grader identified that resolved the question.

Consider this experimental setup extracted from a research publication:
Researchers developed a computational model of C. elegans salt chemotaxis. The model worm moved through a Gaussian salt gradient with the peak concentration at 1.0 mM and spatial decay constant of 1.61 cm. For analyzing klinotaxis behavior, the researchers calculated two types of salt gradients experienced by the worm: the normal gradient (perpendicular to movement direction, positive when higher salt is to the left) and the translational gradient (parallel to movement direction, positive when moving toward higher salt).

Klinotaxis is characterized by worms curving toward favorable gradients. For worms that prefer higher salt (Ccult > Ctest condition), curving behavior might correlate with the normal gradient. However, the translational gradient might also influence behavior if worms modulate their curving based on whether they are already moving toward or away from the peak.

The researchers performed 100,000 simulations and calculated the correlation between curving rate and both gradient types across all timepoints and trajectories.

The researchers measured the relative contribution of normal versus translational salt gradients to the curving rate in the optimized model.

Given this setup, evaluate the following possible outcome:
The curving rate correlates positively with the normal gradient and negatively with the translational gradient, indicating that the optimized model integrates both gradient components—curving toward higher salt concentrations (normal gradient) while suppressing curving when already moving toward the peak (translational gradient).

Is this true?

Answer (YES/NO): NO